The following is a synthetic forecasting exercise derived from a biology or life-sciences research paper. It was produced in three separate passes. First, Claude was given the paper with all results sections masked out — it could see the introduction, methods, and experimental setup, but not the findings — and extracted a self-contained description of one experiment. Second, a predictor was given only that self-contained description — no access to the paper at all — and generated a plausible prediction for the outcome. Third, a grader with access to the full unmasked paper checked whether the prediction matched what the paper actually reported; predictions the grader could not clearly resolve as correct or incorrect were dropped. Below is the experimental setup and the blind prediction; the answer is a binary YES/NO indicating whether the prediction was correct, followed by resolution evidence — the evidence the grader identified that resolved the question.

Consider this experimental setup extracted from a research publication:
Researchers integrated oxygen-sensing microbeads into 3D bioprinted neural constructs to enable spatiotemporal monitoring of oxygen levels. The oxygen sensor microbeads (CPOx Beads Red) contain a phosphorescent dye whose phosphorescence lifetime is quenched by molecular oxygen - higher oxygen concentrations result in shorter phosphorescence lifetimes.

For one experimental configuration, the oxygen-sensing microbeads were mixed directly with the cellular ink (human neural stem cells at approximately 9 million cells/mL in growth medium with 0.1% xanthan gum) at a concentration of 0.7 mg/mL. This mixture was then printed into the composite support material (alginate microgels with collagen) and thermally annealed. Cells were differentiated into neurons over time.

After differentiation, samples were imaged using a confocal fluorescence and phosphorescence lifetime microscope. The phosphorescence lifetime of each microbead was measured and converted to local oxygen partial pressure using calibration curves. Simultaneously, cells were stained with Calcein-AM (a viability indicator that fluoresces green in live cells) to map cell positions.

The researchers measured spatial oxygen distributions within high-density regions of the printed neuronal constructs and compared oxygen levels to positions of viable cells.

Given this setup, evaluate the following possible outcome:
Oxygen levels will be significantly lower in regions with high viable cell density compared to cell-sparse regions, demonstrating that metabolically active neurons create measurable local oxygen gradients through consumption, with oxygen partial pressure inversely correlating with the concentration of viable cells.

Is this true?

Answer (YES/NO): YES